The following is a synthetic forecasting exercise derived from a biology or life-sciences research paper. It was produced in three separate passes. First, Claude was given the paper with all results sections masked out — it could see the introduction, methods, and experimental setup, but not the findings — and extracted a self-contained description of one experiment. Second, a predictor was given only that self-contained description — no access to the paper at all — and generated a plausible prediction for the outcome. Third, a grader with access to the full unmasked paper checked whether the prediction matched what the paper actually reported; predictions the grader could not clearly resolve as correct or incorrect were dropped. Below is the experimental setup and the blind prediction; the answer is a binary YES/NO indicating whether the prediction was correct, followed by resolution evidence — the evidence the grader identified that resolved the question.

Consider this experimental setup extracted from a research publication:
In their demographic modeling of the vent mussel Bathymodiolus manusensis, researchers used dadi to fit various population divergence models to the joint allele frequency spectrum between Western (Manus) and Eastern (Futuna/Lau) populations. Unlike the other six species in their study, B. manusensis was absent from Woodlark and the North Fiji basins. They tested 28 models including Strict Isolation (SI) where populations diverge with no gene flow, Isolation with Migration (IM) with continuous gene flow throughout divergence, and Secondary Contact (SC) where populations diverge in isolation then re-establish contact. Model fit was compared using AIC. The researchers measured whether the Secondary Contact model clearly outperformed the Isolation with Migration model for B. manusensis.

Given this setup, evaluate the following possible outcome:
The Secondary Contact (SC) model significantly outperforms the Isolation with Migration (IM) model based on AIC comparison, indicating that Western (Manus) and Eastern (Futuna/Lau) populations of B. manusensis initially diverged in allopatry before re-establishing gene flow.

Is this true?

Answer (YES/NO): NO